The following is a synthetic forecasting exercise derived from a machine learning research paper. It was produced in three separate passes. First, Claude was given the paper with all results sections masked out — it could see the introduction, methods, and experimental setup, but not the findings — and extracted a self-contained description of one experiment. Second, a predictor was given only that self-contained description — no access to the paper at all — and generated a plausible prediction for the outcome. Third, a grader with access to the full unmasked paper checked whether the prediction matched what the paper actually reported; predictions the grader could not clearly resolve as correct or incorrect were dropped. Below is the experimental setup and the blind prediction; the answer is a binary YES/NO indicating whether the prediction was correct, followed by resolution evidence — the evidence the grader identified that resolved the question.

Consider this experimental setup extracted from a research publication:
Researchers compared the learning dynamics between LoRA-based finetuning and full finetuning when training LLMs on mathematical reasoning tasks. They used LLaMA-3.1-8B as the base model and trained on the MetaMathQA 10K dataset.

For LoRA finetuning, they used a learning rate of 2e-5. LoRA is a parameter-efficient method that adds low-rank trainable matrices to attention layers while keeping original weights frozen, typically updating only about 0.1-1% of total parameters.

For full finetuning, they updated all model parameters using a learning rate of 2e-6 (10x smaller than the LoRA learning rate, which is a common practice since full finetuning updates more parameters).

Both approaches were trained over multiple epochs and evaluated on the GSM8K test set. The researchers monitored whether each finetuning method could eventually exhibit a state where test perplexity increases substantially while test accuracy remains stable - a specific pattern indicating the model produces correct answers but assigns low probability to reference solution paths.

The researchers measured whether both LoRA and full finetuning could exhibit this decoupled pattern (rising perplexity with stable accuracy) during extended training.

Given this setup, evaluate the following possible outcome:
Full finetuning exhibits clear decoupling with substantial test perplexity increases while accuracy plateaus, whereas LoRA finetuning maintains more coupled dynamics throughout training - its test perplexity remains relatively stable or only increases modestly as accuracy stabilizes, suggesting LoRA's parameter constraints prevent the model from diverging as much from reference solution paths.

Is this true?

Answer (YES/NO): NO